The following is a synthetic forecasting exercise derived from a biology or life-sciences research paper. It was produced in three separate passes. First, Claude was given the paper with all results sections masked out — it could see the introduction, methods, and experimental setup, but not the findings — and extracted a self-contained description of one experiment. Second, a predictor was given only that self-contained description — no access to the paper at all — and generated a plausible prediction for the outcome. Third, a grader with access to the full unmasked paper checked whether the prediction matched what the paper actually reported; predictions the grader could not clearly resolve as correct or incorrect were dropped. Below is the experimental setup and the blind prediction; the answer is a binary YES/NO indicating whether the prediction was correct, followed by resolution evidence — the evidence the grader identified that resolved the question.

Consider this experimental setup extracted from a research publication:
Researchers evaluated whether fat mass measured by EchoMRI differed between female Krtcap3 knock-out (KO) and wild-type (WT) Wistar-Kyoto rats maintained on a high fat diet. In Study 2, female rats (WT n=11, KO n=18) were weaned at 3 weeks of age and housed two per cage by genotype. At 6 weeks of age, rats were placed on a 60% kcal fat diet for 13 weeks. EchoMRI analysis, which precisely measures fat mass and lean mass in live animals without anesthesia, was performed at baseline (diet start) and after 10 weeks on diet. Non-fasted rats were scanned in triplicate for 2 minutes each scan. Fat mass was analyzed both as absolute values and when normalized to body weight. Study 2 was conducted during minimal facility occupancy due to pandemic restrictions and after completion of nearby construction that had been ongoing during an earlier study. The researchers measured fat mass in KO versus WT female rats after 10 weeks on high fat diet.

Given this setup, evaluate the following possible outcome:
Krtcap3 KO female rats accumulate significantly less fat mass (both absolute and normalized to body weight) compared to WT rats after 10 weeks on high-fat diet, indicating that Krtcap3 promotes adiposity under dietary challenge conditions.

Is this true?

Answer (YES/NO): NO